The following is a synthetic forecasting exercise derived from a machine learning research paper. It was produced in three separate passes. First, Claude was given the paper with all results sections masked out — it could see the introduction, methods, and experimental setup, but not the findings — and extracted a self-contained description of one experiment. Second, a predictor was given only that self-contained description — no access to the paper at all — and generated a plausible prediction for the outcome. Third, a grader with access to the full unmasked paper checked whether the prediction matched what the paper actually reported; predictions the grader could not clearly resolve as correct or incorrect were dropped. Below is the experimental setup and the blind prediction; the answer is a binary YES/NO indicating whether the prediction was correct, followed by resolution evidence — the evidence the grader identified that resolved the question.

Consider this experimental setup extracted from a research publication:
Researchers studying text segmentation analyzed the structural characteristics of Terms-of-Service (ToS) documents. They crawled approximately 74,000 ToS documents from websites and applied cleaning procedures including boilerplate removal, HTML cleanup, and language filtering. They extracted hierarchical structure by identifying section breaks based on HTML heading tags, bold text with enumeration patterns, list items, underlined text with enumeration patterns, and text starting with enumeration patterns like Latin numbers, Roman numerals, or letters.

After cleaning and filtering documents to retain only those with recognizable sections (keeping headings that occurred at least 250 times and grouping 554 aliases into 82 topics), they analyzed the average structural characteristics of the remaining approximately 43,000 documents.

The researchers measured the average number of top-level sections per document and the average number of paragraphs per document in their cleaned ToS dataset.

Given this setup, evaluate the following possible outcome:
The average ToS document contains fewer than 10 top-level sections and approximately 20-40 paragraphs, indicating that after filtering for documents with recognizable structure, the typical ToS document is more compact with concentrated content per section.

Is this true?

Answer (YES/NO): YES